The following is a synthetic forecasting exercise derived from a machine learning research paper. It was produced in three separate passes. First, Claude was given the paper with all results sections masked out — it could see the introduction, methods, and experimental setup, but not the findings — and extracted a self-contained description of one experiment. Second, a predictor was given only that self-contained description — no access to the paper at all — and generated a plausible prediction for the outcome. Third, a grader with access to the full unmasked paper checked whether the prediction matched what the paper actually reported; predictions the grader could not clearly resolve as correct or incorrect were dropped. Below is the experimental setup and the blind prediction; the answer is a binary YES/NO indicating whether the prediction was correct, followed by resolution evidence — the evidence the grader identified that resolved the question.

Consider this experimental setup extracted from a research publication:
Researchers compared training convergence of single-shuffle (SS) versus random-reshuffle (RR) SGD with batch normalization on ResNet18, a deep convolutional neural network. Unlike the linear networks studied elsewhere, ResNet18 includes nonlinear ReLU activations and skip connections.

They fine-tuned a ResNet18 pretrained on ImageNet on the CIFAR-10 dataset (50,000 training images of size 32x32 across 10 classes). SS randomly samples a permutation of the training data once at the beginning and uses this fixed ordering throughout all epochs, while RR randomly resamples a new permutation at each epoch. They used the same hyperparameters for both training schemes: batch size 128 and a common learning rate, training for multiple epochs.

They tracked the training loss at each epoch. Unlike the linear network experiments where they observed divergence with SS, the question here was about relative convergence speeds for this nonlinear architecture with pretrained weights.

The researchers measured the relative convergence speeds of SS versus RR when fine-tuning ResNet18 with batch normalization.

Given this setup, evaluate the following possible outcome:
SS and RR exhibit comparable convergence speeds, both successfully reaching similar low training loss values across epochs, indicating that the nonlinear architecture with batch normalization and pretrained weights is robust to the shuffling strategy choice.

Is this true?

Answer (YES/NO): NO